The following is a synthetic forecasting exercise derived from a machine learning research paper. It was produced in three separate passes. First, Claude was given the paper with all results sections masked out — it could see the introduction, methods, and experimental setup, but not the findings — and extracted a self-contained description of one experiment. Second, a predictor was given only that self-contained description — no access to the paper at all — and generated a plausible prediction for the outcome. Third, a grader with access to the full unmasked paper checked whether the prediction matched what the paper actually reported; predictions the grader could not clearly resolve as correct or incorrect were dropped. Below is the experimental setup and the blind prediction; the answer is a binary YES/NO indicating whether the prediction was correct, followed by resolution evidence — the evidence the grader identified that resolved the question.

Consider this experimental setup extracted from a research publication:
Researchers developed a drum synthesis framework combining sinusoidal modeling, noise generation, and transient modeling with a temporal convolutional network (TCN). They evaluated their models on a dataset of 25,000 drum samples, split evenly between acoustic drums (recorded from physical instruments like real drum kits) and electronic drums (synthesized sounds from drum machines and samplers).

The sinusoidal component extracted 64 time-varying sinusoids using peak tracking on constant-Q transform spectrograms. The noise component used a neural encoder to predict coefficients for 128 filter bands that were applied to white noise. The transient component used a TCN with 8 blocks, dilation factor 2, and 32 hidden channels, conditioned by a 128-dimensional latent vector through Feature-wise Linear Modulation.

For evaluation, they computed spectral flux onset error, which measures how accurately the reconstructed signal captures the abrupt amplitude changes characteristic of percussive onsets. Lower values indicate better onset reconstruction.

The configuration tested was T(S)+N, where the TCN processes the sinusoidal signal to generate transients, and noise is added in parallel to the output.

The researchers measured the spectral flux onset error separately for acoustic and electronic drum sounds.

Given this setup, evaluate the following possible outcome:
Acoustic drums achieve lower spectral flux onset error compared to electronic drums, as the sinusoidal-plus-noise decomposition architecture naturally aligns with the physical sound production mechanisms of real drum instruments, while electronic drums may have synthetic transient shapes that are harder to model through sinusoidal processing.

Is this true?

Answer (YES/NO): YES